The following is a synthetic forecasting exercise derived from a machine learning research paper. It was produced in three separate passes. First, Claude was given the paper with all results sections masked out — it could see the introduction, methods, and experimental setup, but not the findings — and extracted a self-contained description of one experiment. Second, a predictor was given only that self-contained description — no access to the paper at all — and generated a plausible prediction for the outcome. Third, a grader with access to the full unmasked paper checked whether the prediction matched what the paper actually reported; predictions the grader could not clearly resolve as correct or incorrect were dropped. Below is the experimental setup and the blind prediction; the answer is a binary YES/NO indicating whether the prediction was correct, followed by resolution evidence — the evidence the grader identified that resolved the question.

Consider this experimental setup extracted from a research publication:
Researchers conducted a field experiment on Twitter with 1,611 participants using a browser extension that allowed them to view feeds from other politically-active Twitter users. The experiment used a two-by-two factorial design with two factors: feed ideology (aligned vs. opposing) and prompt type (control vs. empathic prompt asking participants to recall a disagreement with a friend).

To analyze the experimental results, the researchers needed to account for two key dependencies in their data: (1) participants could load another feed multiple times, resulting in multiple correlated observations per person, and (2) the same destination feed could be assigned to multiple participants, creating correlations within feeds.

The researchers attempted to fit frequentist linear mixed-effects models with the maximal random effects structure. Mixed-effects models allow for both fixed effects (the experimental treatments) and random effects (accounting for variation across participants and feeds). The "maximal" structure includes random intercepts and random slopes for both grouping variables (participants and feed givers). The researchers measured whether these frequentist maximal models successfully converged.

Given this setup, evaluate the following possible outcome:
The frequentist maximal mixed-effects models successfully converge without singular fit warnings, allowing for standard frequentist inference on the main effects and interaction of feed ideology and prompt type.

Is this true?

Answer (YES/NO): NO